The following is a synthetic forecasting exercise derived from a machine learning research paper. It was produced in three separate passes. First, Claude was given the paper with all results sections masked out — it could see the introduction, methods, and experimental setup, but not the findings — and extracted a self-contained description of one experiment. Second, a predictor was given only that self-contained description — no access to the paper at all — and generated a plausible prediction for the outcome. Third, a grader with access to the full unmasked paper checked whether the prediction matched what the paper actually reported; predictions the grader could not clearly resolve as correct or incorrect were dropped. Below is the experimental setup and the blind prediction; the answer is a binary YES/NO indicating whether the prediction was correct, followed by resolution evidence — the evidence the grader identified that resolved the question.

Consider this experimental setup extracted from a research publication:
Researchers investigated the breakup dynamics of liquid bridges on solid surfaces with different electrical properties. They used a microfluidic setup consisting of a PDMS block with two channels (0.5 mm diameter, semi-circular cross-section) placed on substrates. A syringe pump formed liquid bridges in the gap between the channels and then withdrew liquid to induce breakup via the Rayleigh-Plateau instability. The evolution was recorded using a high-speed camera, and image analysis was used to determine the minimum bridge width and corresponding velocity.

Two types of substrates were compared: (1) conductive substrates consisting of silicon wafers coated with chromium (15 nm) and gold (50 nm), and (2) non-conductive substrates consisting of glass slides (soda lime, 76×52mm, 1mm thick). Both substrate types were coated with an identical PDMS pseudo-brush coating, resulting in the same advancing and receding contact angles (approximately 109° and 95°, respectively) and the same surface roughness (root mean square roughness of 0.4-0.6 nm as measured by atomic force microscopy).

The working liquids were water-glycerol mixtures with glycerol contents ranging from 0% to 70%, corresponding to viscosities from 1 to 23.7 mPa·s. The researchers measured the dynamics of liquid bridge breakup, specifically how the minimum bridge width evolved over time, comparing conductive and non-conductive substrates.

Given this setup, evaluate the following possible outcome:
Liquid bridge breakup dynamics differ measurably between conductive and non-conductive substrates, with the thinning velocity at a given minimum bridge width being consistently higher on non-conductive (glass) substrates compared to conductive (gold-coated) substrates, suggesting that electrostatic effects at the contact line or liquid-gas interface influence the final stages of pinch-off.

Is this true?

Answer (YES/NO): NO